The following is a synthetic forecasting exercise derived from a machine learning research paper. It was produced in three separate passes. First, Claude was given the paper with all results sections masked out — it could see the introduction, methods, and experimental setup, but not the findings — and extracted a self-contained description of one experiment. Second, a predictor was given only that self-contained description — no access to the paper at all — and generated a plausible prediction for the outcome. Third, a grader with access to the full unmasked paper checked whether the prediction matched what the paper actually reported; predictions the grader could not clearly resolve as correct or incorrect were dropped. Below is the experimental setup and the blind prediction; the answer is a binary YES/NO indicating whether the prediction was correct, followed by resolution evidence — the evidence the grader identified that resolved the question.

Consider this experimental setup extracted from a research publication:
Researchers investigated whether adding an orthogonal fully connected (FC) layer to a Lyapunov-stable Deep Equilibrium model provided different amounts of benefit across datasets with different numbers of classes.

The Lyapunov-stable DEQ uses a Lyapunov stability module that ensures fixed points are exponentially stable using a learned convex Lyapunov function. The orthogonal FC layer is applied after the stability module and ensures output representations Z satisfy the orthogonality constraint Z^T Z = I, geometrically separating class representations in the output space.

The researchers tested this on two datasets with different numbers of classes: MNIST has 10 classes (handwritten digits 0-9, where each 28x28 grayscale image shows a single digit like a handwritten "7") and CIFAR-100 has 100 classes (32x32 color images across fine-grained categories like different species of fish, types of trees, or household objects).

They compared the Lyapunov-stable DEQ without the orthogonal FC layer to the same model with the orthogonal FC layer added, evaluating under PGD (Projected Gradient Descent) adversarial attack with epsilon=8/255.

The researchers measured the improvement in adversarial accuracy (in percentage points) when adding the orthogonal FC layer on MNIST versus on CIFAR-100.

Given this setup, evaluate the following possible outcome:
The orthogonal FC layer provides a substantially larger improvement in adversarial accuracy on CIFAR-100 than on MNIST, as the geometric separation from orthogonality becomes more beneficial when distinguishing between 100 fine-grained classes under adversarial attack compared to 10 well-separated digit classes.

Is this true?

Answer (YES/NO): NO